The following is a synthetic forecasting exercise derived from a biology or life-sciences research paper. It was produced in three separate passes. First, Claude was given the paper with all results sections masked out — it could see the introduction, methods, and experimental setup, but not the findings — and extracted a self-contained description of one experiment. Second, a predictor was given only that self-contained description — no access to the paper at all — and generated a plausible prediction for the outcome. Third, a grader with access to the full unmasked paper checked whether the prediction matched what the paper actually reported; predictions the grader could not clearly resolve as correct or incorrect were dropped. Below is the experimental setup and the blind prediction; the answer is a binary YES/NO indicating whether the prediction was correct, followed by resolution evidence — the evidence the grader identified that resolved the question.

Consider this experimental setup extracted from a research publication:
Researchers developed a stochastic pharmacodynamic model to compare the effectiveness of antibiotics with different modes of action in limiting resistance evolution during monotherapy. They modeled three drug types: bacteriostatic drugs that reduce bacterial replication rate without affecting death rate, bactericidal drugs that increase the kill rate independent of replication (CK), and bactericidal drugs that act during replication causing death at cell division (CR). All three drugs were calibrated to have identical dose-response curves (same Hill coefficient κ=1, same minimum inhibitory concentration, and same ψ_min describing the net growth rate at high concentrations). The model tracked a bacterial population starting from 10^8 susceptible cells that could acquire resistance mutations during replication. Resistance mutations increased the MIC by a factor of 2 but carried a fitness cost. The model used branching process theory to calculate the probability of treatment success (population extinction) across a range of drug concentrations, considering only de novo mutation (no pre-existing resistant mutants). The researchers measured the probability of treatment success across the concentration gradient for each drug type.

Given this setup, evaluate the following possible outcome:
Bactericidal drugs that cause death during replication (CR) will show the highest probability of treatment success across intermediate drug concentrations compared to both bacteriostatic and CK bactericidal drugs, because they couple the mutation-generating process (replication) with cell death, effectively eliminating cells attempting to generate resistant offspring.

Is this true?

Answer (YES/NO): NO